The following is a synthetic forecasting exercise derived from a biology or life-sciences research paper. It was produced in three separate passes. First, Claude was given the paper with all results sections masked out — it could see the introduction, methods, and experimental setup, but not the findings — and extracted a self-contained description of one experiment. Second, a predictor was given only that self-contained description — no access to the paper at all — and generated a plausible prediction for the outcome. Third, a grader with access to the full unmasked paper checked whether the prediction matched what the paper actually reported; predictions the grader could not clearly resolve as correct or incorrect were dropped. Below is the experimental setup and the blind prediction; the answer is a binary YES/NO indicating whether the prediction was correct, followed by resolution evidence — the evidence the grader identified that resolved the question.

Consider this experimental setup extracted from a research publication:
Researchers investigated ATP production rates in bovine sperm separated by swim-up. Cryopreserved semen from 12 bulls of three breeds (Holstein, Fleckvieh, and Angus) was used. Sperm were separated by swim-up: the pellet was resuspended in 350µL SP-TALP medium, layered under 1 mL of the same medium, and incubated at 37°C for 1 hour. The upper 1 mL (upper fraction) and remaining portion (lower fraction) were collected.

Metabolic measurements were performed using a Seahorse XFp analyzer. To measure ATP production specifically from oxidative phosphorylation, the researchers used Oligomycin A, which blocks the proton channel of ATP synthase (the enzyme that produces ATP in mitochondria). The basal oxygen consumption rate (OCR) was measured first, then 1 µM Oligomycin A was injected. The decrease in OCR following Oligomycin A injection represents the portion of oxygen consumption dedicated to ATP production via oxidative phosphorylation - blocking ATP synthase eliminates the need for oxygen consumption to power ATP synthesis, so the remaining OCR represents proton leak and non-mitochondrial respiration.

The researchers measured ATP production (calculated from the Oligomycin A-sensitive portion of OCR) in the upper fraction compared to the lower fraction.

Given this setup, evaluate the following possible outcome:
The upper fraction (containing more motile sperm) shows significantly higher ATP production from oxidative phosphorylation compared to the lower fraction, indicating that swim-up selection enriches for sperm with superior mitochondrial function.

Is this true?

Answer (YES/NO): YES